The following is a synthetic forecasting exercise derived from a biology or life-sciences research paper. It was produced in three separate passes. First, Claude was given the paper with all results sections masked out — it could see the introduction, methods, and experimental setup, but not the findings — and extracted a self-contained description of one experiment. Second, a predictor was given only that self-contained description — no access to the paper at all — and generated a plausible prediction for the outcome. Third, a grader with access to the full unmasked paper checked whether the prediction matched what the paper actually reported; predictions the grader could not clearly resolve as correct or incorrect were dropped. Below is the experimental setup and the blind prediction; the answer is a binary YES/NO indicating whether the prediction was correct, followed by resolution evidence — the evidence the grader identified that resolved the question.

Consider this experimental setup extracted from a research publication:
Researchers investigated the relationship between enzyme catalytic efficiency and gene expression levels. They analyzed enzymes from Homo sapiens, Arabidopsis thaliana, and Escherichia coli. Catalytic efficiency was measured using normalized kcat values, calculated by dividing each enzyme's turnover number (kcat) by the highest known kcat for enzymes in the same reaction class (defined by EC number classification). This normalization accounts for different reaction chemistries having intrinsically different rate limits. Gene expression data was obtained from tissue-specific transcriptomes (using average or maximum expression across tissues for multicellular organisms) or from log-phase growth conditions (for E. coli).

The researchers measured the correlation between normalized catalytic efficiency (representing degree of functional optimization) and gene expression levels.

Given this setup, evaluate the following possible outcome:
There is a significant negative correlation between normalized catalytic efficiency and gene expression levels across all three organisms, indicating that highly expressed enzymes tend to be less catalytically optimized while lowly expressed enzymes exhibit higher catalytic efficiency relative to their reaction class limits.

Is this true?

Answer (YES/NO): NO